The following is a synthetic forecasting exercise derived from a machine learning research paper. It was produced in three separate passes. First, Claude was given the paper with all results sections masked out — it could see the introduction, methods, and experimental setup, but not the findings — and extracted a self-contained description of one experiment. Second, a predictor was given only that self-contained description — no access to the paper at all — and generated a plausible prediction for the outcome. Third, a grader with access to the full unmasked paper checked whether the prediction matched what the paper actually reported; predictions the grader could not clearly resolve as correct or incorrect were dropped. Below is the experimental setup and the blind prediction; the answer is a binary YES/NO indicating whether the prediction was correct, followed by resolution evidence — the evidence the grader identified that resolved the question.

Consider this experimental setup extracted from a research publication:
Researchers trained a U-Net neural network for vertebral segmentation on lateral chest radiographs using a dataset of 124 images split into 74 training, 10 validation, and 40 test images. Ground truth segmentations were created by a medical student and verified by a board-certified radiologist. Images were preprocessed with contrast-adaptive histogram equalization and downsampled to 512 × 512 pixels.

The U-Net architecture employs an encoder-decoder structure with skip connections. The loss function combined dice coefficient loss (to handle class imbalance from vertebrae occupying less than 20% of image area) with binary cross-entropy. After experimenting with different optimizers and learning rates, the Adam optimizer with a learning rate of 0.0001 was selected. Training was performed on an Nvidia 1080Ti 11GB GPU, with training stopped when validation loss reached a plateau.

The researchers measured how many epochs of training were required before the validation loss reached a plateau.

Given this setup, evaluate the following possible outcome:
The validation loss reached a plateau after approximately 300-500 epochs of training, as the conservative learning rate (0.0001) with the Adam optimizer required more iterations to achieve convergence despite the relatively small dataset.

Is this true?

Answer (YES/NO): NO